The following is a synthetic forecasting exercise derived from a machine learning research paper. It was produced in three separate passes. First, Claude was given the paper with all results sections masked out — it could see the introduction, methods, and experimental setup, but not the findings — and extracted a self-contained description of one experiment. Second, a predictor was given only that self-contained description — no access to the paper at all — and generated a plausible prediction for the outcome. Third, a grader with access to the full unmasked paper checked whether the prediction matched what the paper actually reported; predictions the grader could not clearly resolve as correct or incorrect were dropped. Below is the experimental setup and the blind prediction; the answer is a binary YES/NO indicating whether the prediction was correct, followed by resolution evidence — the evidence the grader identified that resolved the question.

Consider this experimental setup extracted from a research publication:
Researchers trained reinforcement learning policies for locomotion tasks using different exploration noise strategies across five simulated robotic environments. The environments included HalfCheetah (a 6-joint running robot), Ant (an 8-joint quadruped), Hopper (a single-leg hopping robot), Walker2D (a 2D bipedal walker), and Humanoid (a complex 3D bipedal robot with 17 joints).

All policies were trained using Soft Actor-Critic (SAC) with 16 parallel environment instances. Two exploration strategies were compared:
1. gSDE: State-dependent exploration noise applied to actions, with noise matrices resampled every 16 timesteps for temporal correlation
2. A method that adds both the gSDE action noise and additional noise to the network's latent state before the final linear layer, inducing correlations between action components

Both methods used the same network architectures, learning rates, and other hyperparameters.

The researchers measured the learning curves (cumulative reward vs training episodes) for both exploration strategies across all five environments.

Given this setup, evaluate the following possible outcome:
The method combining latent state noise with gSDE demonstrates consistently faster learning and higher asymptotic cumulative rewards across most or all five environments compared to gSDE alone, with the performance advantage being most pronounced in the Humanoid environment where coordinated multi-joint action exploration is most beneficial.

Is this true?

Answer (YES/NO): NO